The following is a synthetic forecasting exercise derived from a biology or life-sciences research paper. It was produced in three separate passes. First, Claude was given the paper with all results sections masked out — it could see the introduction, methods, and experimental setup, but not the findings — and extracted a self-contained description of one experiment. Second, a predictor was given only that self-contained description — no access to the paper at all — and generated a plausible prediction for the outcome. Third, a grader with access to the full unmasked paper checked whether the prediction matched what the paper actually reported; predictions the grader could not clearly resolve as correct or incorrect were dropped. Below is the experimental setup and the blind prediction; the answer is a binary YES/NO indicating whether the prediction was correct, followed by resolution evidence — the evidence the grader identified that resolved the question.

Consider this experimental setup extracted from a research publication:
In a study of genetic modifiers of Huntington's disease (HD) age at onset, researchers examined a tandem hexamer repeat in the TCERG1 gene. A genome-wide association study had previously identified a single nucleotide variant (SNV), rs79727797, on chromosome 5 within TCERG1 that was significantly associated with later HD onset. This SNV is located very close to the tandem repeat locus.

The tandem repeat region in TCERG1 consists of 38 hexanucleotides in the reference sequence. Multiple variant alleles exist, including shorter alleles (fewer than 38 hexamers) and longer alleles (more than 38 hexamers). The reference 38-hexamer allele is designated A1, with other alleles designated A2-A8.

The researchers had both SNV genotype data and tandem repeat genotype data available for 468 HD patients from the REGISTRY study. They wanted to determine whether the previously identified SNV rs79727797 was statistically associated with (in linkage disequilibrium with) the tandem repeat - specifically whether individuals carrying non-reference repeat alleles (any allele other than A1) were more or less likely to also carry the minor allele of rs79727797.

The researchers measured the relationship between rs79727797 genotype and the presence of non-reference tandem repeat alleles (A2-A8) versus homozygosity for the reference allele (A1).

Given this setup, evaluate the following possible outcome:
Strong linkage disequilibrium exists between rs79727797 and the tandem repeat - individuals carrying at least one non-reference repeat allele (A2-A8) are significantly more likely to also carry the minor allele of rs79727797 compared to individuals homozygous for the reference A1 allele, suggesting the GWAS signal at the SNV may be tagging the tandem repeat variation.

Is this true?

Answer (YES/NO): YES